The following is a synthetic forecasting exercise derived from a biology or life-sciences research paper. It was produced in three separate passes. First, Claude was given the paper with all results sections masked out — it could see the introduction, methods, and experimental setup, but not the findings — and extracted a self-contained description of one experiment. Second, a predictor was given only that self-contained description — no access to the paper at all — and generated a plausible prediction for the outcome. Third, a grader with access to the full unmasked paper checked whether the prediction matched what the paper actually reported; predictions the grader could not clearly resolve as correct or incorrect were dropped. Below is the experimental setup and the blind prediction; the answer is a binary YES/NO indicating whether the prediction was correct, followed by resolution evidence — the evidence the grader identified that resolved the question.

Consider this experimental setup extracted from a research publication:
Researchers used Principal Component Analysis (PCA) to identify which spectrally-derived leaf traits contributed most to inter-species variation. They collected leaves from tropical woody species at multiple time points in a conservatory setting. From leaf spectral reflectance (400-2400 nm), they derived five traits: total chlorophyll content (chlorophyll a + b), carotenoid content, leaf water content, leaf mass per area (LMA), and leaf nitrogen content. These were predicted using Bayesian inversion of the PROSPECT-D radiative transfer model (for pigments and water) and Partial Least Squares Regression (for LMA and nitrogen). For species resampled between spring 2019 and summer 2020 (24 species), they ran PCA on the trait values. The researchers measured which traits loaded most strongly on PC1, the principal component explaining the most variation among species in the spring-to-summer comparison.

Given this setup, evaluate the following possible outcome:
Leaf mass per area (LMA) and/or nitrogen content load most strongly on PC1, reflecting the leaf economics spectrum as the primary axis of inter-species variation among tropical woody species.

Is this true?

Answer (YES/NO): YES